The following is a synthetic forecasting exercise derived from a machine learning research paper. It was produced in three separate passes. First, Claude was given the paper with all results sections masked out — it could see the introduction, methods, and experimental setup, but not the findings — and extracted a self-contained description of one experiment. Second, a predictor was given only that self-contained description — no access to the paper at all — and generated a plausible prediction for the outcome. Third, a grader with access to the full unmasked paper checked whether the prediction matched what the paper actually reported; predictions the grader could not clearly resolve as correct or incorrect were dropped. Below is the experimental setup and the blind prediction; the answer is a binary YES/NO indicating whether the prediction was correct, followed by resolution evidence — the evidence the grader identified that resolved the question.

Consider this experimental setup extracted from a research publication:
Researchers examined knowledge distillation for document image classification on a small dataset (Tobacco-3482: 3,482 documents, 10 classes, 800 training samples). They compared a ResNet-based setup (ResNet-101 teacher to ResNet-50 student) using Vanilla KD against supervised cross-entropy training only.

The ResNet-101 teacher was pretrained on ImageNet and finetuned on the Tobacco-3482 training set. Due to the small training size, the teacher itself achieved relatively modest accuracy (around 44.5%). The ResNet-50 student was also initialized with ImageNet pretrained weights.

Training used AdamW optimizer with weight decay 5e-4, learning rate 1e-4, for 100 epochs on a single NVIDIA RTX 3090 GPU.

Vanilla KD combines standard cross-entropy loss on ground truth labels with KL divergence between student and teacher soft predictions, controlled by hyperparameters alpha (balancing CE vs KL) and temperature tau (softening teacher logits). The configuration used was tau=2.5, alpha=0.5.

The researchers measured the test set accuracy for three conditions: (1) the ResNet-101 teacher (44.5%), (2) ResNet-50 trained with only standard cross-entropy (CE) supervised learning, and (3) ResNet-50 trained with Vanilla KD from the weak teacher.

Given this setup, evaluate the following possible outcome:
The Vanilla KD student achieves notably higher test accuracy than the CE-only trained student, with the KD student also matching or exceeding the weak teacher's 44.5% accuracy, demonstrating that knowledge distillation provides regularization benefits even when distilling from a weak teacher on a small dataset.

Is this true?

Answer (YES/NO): YES